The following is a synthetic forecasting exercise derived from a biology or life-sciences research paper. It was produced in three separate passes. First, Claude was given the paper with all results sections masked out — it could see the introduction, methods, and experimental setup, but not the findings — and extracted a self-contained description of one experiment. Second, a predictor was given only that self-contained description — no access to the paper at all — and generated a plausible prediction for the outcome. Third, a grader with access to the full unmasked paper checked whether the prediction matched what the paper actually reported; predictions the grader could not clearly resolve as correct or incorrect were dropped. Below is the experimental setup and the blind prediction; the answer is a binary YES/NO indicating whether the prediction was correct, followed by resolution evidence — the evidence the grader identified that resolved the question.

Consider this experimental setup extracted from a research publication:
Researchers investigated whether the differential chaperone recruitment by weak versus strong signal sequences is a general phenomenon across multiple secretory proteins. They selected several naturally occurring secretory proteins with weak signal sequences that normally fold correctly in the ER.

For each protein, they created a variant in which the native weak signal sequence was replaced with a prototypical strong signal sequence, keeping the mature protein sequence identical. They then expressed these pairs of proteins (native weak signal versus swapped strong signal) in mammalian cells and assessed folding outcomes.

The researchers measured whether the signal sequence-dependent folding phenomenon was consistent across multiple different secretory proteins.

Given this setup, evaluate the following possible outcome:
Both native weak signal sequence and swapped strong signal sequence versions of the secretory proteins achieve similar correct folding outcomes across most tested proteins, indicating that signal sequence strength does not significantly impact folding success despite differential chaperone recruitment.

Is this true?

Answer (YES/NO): NO